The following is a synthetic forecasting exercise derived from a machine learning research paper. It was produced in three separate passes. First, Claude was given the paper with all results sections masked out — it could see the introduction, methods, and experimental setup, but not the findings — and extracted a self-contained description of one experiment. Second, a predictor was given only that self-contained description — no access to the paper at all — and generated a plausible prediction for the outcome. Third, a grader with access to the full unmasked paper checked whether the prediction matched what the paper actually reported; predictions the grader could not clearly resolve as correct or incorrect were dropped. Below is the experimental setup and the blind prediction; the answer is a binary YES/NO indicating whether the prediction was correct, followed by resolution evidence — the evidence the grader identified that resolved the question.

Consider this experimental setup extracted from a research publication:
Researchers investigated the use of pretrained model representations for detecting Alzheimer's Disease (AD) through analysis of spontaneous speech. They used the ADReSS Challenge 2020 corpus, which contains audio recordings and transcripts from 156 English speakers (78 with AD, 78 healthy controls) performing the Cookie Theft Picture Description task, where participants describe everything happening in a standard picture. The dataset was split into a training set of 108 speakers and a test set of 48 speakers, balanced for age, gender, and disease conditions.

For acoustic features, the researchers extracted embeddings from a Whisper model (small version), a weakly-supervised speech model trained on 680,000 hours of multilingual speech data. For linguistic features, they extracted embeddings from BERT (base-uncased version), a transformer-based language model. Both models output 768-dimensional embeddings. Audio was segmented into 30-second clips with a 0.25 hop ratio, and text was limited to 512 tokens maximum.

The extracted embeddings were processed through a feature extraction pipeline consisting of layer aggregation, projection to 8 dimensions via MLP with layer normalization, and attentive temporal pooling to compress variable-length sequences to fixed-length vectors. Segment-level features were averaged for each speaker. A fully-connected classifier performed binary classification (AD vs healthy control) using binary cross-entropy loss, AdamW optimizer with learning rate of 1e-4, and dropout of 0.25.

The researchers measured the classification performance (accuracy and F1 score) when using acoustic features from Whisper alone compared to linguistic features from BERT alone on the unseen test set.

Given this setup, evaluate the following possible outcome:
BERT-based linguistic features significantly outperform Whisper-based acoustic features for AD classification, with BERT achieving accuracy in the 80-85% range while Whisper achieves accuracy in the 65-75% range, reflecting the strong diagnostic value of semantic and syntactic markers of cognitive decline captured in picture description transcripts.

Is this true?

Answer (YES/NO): NO